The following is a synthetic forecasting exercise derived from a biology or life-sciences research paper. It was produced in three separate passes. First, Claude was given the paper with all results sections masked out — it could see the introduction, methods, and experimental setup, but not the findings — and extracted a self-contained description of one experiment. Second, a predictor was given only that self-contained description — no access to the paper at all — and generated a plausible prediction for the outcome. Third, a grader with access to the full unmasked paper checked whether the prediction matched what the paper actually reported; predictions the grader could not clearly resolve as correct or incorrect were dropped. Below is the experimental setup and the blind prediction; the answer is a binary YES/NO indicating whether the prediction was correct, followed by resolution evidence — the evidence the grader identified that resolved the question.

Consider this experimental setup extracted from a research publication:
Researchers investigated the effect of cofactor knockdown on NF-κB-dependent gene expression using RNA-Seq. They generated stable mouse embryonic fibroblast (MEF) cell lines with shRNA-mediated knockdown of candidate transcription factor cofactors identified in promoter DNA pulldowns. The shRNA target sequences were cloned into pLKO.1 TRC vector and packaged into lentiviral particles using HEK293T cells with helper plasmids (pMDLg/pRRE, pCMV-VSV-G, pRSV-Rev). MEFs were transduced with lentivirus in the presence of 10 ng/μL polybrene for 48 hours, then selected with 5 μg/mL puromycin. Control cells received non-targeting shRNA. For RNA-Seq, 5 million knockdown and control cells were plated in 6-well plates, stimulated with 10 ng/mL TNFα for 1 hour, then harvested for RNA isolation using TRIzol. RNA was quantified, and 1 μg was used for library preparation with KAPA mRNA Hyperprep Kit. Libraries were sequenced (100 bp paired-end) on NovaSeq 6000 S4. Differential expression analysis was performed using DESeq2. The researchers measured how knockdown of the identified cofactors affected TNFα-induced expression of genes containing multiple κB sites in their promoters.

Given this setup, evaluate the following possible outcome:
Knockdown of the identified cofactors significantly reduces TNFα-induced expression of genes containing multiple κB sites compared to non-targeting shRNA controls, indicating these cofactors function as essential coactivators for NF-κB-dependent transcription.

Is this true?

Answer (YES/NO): NO